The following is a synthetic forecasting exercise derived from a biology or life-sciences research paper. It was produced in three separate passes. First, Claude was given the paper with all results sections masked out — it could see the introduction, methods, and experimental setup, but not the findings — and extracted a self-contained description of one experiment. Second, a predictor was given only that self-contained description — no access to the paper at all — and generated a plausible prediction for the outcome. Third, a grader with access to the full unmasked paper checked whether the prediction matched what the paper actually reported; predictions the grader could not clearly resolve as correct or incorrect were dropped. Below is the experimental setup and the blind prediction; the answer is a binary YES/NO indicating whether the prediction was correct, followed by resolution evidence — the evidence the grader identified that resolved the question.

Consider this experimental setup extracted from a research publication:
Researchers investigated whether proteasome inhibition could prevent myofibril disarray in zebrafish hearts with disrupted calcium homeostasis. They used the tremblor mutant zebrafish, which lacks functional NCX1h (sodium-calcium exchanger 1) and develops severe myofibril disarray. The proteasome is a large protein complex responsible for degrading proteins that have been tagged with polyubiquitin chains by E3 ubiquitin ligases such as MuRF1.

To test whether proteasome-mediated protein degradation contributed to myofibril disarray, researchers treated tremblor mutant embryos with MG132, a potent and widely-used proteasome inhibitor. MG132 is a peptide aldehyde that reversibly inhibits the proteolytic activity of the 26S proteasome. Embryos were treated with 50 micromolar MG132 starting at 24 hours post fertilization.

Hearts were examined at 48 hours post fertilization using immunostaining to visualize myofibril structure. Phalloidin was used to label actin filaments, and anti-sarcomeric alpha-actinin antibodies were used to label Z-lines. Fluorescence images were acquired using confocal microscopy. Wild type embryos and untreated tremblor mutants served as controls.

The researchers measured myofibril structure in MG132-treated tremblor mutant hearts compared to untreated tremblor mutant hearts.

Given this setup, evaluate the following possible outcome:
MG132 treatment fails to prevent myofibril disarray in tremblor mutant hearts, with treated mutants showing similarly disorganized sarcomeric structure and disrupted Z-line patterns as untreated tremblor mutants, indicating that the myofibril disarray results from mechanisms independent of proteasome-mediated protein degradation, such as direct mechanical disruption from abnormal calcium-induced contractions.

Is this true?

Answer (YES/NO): NO